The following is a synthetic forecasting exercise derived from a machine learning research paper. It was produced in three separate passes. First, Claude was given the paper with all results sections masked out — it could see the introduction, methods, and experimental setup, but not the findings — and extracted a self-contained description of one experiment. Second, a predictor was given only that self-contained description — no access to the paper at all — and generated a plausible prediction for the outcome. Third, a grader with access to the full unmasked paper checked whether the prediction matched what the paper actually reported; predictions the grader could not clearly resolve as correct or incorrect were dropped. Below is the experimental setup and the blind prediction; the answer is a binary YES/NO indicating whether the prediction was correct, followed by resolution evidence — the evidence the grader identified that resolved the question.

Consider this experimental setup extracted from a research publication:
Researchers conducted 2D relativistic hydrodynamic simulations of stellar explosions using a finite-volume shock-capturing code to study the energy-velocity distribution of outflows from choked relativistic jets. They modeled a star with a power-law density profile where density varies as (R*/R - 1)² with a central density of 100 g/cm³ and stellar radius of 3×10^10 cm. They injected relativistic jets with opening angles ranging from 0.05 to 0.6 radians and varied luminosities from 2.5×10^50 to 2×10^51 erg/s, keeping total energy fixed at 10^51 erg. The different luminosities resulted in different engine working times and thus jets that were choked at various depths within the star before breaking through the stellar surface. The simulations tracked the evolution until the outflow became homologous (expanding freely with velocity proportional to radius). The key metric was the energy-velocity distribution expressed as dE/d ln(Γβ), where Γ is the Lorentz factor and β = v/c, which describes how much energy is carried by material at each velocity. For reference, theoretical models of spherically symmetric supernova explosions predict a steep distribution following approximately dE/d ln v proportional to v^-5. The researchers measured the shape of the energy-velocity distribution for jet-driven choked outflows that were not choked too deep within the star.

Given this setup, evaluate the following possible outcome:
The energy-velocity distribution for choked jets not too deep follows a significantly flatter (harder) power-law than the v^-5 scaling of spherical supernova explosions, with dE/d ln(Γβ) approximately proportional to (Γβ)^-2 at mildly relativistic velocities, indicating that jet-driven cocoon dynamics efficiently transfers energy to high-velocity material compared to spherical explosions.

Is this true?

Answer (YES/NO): NO